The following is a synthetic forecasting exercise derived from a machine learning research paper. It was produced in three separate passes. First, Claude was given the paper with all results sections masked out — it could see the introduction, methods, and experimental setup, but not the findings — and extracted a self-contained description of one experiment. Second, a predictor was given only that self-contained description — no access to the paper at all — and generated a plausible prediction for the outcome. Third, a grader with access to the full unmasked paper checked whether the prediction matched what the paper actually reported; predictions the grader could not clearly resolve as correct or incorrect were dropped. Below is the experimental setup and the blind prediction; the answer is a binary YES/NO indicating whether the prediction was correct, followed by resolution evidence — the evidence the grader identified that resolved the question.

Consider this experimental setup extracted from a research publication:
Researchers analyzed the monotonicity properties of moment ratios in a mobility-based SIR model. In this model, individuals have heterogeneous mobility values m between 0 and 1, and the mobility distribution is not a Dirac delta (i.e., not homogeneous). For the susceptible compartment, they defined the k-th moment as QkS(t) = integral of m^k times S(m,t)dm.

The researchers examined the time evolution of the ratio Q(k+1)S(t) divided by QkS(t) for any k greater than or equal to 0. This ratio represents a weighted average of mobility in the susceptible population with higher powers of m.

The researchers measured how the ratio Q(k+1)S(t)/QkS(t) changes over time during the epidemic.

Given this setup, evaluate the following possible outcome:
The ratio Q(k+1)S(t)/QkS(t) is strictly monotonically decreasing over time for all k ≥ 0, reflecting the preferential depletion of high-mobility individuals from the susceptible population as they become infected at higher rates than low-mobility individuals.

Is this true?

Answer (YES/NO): YES